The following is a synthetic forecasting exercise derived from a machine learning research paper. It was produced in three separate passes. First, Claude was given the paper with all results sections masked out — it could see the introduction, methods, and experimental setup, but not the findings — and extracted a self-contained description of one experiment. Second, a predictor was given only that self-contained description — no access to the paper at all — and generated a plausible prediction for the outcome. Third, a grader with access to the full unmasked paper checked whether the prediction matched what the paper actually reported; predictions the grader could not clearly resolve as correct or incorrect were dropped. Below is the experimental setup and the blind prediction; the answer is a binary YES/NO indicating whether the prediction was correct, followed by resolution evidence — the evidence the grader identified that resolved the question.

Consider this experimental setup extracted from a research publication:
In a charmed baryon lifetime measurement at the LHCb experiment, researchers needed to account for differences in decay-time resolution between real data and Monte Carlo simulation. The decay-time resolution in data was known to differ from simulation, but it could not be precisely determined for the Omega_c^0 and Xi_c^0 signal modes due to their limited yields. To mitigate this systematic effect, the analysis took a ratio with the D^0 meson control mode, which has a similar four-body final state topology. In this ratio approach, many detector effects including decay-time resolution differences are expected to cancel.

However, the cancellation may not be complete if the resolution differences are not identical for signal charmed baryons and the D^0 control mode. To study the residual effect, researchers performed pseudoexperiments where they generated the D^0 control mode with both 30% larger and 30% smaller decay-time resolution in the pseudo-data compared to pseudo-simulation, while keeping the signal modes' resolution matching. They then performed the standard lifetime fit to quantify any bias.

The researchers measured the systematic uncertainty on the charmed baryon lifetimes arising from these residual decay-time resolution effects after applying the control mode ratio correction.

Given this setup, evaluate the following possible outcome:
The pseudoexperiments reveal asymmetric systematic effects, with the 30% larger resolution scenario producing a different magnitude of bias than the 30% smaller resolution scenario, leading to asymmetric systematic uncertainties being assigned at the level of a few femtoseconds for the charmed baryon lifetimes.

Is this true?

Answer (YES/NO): NO